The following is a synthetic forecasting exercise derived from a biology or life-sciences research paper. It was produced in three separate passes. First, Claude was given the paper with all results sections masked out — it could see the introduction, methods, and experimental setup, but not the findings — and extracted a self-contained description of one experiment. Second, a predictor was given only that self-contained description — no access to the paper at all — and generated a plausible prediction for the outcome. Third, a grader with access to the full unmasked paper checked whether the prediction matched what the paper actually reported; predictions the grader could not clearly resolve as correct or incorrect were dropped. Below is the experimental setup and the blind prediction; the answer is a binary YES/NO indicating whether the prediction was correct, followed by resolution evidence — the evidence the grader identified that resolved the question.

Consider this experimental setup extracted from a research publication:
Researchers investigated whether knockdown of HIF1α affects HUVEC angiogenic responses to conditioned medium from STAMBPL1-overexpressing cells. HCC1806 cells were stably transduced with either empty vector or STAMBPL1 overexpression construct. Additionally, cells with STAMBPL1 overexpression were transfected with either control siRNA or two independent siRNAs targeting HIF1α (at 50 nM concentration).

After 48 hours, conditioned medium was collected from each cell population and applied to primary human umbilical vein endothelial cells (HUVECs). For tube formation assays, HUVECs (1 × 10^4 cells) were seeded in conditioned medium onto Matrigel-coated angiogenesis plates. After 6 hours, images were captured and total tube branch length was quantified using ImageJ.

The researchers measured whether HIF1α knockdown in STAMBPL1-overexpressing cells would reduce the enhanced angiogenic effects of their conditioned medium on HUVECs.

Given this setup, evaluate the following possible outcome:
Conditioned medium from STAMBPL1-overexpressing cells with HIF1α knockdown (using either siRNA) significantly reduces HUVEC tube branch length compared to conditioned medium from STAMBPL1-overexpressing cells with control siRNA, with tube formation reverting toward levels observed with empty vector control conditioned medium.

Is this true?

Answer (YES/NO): YES